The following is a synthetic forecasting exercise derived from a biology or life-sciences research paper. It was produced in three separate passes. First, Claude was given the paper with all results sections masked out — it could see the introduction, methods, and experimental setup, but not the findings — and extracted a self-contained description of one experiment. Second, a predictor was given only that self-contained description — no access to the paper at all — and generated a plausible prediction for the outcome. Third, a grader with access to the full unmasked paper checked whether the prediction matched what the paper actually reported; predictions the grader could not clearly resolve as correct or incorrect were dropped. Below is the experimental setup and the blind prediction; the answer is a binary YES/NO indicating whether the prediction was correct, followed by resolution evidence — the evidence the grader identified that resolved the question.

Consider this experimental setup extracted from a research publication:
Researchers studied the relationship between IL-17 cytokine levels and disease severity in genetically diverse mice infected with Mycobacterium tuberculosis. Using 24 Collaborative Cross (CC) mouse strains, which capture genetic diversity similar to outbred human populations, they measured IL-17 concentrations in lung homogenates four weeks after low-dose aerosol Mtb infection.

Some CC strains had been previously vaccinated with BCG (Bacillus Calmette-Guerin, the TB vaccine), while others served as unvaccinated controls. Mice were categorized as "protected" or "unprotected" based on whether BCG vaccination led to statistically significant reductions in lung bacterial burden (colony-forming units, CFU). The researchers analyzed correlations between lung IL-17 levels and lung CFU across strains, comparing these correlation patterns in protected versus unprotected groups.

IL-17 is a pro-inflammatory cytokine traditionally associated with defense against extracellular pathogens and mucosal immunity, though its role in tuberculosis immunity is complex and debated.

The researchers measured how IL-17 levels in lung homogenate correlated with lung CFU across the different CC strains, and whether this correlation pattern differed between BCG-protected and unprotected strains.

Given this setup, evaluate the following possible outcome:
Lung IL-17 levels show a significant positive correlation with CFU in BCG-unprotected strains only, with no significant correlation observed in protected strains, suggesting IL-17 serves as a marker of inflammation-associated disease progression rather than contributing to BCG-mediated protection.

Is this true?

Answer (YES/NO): NO